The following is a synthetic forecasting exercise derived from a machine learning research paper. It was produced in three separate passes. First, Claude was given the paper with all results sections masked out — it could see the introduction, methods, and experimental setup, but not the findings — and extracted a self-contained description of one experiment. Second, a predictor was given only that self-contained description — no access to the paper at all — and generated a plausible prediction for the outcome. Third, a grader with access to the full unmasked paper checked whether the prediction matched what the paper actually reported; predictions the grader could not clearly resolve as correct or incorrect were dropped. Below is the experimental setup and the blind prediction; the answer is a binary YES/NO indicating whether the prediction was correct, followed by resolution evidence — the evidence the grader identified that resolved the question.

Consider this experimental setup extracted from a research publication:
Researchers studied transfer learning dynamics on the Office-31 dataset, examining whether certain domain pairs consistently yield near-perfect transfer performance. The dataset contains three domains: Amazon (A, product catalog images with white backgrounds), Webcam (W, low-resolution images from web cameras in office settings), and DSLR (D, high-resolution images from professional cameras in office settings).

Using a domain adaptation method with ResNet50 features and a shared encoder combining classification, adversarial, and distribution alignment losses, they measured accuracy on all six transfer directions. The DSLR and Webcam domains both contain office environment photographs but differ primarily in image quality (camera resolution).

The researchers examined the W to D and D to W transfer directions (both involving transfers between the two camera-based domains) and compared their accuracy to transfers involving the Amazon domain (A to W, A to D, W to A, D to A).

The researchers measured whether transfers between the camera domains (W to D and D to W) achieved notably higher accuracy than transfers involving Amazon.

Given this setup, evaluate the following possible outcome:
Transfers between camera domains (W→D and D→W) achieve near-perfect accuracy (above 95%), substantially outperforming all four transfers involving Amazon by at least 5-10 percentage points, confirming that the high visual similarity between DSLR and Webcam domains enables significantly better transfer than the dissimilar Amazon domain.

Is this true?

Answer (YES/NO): NO